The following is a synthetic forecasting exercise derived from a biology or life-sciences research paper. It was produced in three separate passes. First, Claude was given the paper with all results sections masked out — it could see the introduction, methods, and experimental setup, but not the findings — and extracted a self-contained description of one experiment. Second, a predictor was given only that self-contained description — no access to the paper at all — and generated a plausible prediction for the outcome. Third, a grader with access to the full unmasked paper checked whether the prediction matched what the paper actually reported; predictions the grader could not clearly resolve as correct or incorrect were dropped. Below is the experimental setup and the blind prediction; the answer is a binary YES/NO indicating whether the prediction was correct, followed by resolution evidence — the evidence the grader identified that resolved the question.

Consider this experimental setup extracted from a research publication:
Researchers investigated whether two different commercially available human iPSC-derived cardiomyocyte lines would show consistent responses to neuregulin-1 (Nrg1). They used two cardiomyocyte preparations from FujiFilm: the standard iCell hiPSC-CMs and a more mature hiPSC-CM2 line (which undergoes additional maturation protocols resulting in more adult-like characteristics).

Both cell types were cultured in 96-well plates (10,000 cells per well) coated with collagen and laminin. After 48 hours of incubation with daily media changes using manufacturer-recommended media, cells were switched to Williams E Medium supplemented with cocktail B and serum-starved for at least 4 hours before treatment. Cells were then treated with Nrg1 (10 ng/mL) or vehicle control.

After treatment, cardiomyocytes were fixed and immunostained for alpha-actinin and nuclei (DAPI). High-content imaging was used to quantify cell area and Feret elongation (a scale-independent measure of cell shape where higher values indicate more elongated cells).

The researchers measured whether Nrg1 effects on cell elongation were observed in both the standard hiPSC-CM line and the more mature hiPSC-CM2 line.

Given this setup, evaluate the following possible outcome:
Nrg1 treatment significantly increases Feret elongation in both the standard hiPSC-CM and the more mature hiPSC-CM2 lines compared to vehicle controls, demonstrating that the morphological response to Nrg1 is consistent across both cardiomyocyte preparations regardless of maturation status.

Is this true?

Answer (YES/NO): YES